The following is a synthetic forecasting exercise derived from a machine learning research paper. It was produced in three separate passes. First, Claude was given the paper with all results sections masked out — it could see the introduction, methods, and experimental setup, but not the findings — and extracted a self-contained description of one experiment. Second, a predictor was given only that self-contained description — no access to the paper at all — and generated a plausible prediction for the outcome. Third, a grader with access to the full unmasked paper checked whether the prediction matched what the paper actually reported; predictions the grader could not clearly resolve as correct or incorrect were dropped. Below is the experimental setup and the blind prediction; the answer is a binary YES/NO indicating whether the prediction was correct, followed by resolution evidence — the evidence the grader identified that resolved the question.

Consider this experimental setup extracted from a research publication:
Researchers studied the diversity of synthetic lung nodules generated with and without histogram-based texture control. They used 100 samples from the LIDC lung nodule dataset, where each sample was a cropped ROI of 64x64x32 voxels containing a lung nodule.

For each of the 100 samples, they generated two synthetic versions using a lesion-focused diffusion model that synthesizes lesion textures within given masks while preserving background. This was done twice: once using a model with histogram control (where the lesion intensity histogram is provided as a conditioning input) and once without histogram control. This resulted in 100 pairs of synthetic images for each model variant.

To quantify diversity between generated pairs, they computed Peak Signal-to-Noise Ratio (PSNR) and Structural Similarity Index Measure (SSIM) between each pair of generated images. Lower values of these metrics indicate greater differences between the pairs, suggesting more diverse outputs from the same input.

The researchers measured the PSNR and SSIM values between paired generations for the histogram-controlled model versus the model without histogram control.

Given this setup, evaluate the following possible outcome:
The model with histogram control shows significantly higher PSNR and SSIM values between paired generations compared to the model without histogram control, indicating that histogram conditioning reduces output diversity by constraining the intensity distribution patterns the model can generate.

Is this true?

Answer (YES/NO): NO